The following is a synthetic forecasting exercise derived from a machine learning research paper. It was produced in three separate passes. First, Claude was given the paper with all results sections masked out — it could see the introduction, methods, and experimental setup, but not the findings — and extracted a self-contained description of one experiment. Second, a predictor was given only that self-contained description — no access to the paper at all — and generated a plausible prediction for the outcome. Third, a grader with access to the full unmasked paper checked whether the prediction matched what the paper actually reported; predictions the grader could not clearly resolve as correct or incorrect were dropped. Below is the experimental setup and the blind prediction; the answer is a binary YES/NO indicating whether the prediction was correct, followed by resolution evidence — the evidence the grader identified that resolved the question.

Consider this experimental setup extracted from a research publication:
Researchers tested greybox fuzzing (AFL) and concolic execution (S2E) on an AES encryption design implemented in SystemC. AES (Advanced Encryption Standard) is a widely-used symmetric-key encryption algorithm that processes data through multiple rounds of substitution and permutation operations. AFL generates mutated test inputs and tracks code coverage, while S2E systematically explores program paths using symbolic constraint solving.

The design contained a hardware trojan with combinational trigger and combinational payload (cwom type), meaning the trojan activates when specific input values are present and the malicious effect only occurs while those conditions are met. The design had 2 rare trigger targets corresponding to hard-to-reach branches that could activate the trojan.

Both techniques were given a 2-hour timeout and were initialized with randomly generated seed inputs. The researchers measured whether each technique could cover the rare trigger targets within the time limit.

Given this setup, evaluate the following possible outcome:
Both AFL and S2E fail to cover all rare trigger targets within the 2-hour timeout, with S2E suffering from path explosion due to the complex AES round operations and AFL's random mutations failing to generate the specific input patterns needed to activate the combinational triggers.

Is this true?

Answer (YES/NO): YES